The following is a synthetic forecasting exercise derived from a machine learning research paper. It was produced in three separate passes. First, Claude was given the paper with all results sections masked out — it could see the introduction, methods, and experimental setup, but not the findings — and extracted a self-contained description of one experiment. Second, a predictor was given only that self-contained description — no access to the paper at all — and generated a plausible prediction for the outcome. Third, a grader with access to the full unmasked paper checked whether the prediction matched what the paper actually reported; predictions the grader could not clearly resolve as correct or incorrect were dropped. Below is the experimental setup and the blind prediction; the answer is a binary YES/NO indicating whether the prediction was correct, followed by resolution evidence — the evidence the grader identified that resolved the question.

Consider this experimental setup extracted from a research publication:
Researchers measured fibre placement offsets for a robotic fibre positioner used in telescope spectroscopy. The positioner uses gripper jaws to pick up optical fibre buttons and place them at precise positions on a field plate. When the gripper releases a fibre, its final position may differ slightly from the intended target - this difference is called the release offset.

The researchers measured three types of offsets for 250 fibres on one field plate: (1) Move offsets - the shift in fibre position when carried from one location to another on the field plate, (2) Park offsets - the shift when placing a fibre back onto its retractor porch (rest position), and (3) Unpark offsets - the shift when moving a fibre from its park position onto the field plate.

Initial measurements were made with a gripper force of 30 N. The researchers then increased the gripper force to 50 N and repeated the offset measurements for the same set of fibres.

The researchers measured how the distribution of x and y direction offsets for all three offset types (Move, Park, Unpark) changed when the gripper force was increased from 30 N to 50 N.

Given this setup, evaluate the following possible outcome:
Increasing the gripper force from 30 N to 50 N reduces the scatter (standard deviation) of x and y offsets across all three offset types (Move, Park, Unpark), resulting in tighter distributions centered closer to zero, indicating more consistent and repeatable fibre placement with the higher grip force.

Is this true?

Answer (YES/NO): NO